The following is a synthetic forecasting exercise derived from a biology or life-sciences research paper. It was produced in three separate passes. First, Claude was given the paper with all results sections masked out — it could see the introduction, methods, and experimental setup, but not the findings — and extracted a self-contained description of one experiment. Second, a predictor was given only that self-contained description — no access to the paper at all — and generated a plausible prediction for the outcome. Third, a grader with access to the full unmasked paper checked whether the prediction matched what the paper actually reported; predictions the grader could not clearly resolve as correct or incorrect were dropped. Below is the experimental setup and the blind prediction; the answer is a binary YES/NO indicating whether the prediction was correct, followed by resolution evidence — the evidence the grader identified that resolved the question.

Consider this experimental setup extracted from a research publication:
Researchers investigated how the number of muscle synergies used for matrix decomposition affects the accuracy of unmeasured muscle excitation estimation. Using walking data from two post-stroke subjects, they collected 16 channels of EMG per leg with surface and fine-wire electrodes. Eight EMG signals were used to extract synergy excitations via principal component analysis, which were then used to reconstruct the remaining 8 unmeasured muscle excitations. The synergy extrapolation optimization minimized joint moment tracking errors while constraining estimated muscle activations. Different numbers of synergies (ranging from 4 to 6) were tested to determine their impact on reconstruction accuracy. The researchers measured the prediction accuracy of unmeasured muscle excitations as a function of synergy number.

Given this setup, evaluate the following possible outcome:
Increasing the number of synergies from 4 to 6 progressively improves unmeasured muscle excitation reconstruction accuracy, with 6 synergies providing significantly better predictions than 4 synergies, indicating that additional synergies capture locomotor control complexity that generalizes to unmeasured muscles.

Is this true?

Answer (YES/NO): NO